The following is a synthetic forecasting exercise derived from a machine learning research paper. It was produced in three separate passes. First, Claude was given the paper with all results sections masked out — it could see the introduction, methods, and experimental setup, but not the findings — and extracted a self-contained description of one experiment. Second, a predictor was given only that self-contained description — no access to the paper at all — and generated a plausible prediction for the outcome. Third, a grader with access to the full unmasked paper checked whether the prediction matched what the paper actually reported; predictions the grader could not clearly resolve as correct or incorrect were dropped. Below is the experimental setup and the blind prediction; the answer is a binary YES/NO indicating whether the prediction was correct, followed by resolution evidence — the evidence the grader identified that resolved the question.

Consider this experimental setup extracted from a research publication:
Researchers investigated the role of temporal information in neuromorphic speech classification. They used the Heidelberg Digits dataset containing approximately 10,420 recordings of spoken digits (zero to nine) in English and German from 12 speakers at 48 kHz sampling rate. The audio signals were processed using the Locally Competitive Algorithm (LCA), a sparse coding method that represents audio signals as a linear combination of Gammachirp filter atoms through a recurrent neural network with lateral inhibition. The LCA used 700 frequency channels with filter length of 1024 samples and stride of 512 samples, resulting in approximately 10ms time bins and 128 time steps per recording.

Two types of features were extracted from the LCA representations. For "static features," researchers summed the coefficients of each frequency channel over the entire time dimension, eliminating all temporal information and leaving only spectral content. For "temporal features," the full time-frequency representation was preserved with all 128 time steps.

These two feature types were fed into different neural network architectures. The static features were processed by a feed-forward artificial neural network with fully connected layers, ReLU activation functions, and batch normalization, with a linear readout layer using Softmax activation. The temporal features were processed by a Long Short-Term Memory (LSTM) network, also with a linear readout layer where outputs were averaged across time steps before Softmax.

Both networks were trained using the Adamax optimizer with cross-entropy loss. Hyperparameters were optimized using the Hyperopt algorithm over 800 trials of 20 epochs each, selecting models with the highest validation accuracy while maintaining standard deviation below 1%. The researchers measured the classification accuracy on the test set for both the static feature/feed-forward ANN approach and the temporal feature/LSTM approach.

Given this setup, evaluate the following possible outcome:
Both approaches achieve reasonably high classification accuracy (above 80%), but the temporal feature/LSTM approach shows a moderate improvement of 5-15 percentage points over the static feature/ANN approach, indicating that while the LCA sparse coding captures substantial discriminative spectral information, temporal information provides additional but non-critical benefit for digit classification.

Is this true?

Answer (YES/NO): NO